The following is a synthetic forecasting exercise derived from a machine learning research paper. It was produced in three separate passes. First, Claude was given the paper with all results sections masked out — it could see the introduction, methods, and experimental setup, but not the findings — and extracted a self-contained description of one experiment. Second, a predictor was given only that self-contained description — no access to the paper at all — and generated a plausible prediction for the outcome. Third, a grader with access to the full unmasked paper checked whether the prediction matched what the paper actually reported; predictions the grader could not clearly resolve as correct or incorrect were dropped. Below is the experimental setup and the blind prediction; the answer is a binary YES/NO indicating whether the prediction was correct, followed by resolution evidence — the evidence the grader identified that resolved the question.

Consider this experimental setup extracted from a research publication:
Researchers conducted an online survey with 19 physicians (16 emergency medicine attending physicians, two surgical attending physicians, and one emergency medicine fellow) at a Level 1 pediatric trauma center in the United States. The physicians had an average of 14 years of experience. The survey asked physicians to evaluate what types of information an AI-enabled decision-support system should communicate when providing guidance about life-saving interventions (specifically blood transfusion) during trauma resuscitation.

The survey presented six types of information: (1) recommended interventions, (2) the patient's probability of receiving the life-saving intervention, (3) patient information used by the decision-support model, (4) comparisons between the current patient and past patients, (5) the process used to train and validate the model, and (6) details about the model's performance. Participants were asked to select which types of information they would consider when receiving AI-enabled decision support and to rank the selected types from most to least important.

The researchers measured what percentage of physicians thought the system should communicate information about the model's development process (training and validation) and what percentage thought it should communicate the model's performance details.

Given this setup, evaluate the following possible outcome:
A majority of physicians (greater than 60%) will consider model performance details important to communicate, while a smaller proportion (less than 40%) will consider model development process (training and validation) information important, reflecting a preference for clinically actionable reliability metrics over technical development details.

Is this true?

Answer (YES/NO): NO